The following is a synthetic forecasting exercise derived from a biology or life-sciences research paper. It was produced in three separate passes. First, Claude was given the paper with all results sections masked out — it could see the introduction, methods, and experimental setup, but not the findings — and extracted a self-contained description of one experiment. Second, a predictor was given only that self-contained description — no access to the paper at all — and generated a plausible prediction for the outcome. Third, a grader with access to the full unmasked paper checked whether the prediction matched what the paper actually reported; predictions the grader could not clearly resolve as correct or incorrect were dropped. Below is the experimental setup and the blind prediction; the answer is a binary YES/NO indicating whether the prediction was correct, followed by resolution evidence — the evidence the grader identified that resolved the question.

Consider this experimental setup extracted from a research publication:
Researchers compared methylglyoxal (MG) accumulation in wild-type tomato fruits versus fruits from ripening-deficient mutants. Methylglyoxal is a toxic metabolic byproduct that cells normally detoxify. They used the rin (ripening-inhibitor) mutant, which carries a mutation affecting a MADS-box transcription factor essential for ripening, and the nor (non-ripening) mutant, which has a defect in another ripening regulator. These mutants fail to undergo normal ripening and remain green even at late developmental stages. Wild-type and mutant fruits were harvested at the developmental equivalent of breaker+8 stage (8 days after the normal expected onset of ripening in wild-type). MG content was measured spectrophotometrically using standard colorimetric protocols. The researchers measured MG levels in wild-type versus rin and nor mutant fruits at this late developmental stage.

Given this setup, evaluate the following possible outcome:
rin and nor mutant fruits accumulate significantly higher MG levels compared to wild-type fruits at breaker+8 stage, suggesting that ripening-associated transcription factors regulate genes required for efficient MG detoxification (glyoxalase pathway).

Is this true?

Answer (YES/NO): YES